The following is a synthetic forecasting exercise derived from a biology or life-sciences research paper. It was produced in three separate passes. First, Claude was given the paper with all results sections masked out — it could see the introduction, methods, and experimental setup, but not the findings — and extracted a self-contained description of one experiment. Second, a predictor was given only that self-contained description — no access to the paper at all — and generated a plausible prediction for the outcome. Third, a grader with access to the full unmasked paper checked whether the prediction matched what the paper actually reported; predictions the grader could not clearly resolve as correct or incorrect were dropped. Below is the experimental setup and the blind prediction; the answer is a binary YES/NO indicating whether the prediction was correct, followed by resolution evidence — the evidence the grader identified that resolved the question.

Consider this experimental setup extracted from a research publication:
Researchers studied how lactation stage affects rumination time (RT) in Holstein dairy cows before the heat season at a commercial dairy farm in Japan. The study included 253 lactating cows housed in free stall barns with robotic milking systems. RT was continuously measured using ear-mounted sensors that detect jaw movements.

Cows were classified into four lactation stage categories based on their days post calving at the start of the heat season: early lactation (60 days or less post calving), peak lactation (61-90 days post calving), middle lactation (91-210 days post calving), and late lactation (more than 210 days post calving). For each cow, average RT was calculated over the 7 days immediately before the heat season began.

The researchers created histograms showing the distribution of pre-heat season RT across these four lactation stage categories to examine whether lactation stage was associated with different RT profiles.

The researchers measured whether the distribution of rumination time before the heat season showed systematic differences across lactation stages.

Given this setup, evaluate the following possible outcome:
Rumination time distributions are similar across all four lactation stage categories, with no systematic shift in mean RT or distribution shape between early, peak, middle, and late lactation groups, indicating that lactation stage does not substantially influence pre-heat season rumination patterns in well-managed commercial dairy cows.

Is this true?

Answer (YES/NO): NO